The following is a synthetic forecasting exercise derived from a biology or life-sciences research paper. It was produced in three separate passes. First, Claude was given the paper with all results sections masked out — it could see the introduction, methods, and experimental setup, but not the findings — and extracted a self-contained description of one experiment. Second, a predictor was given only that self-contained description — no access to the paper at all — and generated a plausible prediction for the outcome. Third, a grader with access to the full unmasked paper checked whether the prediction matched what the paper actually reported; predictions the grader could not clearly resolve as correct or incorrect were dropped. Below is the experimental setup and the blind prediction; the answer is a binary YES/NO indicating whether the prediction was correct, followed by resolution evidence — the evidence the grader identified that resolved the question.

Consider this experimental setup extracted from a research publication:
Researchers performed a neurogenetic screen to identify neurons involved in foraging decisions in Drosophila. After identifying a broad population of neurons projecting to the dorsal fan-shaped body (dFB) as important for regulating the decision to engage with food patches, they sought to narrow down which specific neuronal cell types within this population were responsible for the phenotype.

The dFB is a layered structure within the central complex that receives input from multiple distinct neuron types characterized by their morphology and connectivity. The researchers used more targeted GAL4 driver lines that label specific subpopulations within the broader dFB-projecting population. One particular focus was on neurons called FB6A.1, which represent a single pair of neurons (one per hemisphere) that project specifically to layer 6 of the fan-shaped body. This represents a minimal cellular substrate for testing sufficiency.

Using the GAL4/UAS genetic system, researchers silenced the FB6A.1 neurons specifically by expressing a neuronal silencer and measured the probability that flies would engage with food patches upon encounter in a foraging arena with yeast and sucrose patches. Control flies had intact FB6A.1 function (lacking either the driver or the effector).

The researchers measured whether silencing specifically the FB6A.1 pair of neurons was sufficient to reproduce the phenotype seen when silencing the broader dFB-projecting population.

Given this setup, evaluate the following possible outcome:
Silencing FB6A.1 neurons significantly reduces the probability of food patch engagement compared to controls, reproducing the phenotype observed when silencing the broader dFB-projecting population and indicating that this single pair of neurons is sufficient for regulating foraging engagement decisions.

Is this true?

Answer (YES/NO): NO